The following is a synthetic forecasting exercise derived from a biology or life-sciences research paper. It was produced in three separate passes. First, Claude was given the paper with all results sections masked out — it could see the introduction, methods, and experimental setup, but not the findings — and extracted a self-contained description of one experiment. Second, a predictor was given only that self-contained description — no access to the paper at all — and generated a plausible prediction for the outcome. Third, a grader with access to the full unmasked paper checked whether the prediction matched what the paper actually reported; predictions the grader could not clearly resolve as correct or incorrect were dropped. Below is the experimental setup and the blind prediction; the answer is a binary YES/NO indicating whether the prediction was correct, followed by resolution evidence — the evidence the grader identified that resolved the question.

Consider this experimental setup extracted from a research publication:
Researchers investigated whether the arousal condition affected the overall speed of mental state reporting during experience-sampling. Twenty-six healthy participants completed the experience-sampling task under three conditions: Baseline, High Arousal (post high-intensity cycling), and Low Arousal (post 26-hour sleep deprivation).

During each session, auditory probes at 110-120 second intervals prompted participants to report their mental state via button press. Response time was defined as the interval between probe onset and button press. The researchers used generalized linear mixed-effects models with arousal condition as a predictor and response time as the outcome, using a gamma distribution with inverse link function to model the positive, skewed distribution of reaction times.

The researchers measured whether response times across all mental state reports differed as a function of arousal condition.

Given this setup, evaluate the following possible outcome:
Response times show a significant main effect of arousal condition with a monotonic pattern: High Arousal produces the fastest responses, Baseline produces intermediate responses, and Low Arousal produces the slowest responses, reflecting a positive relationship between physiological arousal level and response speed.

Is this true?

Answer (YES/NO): NO